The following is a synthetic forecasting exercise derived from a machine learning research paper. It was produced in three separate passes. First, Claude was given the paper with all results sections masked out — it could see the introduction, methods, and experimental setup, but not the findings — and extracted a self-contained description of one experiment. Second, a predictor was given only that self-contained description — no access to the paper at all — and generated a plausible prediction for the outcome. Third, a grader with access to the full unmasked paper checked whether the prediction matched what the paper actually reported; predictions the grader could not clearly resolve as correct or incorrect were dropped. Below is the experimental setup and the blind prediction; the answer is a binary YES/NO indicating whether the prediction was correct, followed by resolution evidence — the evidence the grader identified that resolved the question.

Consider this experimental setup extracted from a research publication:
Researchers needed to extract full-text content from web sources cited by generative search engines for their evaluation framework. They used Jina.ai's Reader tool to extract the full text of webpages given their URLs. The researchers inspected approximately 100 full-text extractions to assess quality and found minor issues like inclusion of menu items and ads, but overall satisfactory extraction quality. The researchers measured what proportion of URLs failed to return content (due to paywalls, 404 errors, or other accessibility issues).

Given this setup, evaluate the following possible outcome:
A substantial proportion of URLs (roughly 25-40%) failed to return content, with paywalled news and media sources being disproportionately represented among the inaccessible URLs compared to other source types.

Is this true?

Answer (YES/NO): NO